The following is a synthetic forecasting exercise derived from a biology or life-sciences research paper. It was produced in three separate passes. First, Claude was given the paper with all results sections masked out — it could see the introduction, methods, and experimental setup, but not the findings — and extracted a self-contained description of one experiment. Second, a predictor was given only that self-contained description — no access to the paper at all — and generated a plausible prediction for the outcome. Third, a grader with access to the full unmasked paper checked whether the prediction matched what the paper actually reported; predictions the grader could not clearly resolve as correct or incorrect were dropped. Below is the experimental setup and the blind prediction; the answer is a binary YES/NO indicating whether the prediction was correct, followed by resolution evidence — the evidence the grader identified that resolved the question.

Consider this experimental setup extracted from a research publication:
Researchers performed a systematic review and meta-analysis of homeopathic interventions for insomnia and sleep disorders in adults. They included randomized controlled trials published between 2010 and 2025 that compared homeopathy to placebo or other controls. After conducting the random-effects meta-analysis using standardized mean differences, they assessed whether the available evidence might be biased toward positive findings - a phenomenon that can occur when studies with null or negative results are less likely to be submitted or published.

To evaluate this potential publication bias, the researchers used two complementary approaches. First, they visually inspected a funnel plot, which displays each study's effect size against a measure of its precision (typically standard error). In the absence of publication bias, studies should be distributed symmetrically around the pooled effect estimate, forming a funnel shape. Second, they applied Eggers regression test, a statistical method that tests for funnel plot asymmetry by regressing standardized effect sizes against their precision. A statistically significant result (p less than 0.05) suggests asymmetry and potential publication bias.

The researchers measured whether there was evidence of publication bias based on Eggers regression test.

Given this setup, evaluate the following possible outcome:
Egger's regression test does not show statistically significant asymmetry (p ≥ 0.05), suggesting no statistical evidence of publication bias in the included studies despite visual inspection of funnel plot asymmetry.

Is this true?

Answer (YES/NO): NO